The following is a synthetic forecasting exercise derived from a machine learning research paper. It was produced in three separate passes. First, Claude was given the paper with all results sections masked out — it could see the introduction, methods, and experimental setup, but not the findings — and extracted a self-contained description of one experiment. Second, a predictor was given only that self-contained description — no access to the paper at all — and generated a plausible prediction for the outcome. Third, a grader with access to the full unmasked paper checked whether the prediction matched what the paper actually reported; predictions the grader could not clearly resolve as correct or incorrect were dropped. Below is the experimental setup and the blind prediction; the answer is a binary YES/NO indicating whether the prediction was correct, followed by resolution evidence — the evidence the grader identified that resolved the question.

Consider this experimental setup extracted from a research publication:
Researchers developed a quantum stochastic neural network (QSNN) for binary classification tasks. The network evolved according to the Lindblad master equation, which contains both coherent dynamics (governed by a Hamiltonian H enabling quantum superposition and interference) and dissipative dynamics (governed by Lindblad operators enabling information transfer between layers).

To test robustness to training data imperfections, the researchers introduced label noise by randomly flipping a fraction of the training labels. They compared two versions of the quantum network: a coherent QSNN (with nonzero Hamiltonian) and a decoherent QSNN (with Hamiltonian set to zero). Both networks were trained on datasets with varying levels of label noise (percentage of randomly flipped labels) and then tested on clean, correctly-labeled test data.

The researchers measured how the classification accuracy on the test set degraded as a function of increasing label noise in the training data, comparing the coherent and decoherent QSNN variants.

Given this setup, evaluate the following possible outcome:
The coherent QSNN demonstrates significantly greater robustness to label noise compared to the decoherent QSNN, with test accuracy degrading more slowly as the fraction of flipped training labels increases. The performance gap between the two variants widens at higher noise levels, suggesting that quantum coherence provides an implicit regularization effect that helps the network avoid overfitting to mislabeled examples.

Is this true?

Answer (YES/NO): NO